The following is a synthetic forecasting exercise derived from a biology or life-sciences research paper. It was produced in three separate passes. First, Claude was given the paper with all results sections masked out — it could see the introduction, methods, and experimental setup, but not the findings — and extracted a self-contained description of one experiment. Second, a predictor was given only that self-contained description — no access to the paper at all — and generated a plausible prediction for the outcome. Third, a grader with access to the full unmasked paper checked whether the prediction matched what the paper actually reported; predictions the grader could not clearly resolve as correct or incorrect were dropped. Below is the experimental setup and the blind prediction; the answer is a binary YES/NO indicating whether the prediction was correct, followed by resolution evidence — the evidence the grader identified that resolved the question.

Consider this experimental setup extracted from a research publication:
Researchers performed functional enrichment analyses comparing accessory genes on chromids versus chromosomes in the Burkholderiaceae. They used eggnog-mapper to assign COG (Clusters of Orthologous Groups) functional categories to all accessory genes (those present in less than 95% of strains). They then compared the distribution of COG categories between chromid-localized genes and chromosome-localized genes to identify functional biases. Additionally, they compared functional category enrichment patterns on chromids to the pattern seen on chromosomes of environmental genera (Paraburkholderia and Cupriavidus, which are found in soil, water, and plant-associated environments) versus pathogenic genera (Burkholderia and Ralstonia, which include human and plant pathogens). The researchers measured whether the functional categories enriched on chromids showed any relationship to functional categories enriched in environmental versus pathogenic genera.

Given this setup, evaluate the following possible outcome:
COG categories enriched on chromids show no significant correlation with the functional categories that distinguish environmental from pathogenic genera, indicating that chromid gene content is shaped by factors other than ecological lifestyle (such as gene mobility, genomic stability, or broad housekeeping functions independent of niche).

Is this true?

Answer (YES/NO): NO